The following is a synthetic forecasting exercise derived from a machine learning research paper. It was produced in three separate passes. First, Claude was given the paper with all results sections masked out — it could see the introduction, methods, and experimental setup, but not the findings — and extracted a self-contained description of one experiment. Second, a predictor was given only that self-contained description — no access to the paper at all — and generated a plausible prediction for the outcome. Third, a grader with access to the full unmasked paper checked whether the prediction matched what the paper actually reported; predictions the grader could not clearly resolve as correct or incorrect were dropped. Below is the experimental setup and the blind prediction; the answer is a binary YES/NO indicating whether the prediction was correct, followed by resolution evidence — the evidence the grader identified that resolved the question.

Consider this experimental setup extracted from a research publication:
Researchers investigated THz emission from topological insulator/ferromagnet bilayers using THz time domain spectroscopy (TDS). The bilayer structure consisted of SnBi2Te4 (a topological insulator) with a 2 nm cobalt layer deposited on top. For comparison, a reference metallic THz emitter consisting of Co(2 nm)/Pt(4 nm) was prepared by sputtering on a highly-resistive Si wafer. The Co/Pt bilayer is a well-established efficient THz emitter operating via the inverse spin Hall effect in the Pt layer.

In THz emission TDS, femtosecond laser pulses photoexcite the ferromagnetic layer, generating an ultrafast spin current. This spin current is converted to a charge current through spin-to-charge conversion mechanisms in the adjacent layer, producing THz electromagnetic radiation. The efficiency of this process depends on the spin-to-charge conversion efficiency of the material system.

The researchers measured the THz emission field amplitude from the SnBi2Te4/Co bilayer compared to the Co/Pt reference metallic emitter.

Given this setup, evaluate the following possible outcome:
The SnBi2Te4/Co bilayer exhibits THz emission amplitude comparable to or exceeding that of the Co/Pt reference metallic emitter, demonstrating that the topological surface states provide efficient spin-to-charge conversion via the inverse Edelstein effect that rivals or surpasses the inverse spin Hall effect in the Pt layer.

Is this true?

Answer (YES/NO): NO